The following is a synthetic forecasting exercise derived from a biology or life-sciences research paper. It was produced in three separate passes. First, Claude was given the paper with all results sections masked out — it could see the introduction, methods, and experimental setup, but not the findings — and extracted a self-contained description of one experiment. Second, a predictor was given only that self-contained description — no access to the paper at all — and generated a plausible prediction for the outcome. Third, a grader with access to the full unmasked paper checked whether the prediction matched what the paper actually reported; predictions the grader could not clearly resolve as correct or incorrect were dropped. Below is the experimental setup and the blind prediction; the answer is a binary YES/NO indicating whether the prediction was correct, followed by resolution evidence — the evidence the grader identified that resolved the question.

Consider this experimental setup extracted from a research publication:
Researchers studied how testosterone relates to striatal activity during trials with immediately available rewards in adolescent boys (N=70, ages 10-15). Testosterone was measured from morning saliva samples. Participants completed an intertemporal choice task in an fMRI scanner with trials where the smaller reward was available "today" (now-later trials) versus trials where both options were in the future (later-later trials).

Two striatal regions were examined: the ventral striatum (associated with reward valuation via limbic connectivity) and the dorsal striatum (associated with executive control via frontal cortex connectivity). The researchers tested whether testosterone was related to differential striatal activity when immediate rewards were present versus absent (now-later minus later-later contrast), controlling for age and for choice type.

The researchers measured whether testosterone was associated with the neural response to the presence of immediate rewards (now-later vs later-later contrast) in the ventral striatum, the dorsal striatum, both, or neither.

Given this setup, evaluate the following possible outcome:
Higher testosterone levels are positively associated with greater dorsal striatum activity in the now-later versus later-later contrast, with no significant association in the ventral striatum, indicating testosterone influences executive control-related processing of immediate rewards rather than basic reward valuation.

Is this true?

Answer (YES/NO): NO